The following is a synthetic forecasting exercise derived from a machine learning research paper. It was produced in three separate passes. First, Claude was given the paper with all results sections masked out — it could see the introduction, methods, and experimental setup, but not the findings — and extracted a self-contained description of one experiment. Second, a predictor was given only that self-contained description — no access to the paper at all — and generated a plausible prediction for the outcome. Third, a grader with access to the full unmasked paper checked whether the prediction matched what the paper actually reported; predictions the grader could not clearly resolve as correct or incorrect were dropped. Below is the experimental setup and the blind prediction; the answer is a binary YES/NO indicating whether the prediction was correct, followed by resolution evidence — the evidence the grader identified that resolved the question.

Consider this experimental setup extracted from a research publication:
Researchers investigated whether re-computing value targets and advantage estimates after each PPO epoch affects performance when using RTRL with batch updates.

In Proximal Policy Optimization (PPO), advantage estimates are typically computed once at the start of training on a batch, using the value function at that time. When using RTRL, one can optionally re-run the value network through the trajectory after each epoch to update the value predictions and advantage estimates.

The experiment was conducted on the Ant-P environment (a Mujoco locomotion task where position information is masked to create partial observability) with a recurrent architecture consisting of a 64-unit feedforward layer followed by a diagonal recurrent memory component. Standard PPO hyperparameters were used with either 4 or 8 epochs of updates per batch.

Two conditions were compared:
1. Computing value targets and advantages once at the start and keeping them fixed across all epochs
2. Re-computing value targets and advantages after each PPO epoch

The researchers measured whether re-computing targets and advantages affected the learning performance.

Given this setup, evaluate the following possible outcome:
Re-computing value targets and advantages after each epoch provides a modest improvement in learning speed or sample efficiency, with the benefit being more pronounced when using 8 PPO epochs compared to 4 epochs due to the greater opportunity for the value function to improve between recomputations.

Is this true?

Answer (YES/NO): NO